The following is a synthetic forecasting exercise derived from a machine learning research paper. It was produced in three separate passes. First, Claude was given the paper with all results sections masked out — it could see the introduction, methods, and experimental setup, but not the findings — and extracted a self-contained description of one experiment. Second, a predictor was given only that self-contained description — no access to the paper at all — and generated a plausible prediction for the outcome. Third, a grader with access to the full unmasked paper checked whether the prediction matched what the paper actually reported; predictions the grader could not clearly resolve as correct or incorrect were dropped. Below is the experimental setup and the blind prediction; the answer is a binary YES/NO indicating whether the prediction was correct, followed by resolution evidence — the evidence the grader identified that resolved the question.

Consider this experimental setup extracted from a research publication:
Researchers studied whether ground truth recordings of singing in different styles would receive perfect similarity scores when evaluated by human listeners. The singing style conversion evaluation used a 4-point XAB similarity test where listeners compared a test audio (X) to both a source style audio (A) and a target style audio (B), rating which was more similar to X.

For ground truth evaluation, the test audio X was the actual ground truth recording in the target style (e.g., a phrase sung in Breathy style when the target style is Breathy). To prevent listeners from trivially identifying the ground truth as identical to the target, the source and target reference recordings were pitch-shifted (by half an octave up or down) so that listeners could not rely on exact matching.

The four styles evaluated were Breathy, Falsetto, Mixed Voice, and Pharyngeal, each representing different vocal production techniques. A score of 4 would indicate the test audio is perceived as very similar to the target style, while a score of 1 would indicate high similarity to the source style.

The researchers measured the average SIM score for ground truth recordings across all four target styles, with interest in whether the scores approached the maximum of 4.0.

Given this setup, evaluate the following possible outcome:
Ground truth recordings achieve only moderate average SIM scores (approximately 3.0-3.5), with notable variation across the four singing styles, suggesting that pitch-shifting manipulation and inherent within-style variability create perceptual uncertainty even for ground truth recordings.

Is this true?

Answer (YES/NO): YES